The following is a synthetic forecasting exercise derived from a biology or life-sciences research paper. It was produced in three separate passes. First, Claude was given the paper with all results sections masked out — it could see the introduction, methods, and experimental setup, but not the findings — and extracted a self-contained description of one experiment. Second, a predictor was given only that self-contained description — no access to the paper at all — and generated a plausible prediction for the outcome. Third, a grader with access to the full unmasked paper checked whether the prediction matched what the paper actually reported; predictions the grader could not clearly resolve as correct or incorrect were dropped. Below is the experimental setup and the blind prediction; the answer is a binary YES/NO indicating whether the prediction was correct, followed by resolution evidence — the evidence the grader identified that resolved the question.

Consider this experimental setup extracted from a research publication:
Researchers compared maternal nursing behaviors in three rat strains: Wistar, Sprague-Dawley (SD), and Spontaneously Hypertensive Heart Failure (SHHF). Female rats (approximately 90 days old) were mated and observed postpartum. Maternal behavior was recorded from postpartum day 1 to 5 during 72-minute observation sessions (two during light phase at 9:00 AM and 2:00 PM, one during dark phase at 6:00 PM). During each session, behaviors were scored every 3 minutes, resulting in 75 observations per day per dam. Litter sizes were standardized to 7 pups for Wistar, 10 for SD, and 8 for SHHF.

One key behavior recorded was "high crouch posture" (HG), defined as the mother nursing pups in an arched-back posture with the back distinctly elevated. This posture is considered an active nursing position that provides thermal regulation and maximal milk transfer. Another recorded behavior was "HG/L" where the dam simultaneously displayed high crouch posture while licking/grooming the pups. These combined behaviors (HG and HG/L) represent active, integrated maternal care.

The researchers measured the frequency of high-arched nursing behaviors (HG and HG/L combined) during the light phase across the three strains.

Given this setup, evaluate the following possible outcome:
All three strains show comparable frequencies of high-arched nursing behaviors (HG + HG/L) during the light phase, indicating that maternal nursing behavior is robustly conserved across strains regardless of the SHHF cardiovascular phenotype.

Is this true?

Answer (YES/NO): NO